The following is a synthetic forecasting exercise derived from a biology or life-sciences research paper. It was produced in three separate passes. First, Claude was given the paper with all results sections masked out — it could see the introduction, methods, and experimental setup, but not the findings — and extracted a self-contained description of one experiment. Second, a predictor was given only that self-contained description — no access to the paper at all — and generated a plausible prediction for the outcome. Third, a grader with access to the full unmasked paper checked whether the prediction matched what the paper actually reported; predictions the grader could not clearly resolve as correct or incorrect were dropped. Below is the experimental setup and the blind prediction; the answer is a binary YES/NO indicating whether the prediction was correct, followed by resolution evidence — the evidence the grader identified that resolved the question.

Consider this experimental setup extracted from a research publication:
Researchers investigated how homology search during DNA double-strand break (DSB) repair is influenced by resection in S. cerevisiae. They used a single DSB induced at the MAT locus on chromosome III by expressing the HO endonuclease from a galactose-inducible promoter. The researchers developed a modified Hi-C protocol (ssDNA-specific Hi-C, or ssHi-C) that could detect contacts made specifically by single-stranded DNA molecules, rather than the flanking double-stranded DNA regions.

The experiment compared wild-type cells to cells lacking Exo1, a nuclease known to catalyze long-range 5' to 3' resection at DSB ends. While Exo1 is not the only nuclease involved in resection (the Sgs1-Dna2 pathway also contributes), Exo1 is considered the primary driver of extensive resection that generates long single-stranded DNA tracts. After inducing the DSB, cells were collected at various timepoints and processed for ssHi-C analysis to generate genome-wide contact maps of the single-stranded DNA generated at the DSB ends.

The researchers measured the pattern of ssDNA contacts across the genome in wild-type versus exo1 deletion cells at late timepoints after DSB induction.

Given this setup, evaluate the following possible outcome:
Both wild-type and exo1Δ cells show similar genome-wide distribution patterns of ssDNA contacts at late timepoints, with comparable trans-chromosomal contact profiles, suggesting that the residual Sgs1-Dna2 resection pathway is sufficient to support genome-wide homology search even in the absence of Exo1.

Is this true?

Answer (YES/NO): NO